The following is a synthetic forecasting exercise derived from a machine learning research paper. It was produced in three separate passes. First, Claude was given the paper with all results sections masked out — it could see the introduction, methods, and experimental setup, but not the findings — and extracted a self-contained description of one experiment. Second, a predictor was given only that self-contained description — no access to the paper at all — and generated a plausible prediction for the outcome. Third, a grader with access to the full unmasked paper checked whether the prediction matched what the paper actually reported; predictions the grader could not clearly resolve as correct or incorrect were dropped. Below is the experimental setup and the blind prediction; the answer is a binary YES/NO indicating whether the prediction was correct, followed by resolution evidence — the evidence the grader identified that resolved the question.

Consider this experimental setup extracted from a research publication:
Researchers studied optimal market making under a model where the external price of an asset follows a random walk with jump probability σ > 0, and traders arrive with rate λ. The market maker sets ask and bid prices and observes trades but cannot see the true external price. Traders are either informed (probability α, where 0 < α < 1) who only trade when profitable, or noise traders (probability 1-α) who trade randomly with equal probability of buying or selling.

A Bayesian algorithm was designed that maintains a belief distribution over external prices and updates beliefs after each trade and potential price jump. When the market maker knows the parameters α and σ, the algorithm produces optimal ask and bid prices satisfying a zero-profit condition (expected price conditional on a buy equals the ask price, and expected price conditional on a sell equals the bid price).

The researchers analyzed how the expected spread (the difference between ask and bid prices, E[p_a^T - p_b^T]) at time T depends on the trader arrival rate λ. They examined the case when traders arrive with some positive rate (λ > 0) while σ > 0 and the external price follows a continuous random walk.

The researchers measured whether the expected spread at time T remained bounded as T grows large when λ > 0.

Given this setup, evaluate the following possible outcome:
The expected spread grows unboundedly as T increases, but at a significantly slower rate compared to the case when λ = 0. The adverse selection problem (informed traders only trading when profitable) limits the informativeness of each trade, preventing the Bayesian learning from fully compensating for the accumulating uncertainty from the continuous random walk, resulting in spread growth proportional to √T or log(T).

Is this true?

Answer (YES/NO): NO